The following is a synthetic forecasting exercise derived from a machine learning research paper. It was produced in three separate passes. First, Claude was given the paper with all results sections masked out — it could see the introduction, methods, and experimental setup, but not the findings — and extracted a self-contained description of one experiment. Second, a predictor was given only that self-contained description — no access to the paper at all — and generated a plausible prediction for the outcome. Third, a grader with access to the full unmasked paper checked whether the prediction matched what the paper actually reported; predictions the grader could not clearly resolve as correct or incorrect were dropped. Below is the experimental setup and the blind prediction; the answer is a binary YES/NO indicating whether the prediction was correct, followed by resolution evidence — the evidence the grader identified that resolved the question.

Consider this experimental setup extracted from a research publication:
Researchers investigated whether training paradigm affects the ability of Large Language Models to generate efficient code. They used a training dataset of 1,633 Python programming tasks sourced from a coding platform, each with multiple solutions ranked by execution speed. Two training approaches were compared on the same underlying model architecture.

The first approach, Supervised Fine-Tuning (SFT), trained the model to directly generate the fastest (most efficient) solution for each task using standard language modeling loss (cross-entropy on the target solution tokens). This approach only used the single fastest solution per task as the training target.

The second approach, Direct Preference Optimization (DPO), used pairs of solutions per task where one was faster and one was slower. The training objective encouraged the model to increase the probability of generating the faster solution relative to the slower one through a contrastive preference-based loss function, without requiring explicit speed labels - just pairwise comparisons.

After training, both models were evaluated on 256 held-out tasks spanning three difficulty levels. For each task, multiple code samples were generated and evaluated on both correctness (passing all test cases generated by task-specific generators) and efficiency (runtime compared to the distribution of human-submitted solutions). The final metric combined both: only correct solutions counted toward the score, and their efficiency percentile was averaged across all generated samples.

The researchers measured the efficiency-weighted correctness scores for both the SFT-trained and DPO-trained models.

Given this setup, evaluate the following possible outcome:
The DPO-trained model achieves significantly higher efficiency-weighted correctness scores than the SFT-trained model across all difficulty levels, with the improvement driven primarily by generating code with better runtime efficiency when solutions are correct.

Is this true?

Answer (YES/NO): NO